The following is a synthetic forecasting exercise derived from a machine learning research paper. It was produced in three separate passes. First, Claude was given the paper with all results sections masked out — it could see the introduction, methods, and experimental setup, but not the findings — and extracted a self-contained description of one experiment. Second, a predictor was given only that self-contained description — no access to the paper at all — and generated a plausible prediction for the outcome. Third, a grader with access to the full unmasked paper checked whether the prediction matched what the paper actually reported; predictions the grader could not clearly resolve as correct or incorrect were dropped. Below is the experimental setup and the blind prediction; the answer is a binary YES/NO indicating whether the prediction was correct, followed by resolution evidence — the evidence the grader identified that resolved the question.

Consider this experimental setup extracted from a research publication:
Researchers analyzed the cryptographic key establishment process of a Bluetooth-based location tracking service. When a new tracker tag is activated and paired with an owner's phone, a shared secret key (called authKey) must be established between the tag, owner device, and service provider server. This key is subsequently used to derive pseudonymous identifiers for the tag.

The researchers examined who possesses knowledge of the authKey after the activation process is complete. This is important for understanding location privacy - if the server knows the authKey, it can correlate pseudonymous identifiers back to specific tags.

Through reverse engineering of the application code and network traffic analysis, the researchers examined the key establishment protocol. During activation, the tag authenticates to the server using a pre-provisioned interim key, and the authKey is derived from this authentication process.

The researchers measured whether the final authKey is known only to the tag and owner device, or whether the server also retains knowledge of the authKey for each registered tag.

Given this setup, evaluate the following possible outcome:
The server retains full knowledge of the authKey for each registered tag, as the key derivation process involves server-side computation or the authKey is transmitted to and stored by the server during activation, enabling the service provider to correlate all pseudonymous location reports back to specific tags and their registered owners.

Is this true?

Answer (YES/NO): YES